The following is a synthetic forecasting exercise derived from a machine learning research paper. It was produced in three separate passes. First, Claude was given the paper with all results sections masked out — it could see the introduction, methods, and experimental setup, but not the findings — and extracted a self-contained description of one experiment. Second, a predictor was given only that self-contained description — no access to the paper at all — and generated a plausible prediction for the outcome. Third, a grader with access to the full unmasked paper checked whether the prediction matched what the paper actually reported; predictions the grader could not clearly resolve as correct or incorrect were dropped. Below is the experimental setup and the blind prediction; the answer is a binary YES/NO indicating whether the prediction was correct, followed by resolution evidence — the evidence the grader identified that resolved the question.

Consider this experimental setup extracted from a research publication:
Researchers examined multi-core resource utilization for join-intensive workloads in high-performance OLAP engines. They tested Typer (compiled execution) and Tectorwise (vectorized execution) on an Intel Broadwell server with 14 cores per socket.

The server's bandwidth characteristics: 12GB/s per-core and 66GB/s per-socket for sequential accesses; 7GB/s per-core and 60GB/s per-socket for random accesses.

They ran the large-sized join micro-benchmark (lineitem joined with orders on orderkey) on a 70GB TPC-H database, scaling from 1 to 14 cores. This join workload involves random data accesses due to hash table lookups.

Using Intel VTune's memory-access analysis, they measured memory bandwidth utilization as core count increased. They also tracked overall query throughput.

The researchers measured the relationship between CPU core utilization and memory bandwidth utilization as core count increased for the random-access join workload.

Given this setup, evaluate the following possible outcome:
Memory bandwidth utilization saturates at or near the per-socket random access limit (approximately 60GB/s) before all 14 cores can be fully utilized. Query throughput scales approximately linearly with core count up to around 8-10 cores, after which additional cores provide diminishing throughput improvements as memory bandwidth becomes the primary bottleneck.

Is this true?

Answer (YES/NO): NO